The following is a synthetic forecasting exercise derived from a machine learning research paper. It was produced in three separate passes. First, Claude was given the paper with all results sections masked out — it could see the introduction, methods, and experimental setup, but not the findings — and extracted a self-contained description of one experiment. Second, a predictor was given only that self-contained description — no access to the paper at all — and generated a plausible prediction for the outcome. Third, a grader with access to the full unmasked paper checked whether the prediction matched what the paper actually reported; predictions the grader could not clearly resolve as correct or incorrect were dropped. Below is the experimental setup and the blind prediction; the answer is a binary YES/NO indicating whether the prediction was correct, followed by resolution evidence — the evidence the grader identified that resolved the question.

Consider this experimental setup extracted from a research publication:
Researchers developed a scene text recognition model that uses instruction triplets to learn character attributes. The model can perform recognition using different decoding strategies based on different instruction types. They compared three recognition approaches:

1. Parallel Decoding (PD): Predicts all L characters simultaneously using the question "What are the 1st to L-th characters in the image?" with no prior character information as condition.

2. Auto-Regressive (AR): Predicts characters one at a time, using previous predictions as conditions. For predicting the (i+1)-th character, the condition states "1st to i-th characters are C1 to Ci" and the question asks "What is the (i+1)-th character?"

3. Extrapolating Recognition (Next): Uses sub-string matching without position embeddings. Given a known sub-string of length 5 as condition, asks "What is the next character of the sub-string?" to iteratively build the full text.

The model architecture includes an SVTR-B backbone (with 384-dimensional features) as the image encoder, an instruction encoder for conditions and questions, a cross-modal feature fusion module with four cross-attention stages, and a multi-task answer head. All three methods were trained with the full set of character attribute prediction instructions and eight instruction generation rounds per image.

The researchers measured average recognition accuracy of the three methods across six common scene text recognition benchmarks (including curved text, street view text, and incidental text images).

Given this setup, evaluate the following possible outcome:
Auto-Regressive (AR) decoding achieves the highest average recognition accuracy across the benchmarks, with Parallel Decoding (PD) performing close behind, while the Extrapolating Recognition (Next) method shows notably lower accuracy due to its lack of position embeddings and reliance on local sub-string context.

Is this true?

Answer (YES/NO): NO